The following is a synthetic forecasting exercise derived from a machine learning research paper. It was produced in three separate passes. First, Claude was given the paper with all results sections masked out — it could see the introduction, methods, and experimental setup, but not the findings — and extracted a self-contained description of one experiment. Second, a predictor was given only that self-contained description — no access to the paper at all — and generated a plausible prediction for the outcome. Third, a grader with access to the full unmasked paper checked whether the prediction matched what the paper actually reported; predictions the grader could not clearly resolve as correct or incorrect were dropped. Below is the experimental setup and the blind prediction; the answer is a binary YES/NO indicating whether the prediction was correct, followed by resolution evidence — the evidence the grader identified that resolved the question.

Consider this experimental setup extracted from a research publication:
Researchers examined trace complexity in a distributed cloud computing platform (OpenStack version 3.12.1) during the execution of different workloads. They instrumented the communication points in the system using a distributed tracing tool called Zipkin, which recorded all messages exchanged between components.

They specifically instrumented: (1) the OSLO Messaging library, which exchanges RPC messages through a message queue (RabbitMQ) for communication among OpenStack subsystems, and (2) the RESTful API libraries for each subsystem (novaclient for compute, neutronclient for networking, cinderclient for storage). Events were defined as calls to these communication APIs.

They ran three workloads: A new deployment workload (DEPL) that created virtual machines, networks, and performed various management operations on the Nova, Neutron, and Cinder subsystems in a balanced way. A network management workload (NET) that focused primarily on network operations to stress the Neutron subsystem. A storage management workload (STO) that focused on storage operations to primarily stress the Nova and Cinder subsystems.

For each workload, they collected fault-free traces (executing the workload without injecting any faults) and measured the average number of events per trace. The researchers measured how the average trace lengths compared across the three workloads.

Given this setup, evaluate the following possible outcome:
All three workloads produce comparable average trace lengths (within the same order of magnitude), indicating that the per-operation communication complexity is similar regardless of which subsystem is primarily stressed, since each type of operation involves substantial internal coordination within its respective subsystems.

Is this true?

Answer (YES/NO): NO